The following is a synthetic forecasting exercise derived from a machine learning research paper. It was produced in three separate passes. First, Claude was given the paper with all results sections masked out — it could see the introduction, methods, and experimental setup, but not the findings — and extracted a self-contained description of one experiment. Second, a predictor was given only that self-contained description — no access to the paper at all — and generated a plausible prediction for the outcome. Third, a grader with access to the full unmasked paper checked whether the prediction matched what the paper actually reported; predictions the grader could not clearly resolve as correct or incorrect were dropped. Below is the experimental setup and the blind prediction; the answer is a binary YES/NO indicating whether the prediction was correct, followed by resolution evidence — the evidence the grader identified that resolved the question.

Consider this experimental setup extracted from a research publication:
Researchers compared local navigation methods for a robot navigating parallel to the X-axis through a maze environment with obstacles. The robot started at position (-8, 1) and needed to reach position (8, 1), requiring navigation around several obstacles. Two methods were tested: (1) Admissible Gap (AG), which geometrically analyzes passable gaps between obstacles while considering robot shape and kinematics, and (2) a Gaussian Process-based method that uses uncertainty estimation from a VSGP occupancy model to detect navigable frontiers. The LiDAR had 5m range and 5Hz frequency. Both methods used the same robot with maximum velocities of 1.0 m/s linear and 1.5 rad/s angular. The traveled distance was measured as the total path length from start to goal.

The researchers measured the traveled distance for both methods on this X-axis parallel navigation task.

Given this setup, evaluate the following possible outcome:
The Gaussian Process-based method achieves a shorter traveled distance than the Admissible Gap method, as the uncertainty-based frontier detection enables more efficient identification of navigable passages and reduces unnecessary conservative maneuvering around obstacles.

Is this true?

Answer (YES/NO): NO